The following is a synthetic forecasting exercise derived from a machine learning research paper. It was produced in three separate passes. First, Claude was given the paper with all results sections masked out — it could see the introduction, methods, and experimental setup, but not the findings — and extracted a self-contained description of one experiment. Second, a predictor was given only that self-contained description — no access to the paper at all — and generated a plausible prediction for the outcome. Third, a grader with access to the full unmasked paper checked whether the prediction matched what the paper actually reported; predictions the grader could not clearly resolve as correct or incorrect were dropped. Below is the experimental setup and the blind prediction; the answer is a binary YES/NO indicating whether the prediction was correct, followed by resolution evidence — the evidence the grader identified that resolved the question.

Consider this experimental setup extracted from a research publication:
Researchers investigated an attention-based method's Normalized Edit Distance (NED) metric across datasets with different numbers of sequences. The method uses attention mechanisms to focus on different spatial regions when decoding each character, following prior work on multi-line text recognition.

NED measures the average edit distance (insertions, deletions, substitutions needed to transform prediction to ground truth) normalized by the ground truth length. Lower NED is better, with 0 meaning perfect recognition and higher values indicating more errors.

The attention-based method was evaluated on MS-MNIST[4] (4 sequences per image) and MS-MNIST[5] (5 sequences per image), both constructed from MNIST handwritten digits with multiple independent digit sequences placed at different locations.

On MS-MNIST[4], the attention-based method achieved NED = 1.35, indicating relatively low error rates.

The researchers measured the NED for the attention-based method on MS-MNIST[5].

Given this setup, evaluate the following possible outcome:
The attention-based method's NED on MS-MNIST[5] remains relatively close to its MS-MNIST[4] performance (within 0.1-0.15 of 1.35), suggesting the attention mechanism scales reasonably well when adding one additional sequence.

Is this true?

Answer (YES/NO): NO